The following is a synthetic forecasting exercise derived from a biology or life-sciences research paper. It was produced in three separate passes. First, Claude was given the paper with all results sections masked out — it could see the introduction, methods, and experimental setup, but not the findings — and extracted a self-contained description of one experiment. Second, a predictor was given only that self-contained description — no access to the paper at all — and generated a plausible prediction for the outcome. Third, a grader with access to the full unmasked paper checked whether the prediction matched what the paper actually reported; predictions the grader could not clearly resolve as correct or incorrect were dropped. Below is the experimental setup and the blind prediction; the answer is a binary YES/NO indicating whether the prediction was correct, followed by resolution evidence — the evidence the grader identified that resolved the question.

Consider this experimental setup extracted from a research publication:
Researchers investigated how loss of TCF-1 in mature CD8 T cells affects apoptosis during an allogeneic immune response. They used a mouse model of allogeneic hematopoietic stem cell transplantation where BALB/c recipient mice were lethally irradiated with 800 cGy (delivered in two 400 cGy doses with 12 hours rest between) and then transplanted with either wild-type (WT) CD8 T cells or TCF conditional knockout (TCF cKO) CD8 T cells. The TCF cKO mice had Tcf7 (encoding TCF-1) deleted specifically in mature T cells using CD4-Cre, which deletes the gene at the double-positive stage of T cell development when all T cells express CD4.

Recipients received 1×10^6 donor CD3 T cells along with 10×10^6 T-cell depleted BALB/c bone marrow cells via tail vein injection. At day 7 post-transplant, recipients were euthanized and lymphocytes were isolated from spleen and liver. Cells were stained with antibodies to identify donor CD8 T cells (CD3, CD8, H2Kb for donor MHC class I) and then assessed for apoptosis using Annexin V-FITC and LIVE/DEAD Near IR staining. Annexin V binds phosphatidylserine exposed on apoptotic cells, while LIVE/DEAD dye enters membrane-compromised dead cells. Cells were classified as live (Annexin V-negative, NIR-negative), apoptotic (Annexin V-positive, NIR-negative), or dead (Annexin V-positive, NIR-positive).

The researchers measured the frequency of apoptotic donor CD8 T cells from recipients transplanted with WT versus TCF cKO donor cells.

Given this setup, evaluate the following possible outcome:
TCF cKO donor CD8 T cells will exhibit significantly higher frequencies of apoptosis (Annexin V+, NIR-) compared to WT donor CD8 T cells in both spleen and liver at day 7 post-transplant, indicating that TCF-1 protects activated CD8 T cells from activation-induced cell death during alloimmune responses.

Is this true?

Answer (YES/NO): NO